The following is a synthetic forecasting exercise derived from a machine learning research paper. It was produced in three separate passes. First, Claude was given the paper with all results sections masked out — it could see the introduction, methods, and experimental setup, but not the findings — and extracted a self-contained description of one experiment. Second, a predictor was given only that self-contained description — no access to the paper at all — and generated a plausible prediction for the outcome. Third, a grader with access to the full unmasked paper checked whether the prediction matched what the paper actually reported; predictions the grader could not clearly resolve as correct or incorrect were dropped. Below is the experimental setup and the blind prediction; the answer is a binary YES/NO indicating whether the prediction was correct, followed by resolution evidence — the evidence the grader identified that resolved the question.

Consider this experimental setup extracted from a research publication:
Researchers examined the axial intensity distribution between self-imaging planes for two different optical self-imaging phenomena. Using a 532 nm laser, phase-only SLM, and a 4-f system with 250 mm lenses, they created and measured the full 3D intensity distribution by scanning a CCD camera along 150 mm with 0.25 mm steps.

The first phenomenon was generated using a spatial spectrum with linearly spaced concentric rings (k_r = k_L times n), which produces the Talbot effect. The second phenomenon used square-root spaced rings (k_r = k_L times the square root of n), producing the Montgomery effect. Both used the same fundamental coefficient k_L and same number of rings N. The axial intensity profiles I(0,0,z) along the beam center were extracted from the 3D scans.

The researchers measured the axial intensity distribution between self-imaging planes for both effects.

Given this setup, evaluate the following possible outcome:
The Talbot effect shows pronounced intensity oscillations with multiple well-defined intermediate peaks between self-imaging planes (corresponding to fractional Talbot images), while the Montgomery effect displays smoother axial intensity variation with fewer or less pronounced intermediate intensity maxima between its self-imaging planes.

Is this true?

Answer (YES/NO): YES